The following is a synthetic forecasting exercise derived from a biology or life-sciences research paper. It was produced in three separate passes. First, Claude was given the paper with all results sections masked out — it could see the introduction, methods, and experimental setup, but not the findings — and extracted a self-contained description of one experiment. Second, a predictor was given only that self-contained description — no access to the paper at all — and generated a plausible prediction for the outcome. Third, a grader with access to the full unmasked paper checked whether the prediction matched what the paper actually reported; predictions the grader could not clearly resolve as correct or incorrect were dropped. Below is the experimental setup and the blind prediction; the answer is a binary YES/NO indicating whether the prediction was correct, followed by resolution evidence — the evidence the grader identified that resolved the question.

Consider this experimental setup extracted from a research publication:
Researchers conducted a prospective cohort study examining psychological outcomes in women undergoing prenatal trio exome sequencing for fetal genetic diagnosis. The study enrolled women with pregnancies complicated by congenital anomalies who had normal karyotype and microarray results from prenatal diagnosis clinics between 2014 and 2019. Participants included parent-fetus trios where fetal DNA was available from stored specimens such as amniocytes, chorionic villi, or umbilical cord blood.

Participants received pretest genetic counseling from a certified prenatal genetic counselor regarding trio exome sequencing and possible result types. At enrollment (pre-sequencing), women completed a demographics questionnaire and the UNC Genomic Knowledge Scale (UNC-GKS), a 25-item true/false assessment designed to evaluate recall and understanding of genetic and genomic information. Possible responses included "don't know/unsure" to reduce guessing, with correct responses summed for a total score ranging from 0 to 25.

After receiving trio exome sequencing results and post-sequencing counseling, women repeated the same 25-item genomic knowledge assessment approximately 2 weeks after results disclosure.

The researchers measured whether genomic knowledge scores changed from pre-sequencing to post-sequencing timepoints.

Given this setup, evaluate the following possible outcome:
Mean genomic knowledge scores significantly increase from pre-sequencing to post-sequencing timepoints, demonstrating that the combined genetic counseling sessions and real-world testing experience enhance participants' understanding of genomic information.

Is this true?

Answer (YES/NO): NO